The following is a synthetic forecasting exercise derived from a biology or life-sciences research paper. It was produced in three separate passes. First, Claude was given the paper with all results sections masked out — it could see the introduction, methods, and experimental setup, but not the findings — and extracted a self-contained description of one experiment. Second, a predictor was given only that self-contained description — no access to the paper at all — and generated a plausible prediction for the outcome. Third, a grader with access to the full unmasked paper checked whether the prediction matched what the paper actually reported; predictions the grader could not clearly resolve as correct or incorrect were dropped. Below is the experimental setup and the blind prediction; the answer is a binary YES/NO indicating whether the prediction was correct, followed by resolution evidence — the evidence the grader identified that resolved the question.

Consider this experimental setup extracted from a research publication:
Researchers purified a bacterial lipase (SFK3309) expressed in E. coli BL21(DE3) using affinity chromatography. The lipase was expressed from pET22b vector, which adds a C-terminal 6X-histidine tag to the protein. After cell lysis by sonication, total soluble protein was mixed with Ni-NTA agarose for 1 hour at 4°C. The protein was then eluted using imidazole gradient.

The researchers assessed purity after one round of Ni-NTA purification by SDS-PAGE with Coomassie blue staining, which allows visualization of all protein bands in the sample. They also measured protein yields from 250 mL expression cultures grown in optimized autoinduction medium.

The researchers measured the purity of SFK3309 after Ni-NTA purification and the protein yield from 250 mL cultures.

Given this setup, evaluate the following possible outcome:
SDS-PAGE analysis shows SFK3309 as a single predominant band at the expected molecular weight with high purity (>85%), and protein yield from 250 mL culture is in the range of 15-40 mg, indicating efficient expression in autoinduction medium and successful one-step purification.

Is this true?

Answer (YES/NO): NO